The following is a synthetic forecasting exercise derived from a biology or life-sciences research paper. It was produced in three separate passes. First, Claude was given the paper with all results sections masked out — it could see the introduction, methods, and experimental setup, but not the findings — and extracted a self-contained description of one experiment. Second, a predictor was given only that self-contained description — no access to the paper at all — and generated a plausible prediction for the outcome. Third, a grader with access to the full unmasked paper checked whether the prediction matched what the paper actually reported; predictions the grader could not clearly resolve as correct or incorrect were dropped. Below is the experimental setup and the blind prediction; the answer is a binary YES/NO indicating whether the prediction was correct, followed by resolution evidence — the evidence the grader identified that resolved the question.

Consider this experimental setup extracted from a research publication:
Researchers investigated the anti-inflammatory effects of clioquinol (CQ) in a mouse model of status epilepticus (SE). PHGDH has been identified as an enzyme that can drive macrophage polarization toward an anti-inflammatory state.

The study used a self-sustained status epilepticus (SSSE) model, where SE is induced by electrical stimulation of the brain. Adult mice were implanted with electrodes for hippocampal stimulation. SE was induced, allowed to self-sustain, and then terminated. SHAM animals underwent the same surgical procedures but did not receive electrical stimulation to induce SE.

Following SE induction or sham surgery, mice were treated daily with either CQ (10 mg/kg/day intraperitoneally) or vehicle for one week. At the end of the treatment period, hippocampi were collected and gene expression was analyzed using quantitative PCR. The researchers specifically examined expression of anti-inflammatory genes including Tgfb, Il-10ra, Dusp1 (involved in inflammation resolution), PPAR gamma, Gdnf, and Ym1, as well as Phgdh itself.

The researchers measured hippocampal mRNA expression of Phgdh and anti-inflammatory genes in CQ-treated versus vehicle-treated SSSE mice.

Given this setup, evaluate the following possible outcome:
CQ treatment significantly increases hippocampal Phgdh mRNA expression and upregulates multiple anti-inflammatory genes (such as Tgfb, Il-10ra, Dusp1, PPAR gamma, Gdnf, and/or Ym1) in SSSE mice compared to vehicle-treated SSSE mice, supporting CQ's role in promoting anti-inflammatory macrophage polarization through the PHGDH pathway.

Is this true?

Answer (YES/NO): YES